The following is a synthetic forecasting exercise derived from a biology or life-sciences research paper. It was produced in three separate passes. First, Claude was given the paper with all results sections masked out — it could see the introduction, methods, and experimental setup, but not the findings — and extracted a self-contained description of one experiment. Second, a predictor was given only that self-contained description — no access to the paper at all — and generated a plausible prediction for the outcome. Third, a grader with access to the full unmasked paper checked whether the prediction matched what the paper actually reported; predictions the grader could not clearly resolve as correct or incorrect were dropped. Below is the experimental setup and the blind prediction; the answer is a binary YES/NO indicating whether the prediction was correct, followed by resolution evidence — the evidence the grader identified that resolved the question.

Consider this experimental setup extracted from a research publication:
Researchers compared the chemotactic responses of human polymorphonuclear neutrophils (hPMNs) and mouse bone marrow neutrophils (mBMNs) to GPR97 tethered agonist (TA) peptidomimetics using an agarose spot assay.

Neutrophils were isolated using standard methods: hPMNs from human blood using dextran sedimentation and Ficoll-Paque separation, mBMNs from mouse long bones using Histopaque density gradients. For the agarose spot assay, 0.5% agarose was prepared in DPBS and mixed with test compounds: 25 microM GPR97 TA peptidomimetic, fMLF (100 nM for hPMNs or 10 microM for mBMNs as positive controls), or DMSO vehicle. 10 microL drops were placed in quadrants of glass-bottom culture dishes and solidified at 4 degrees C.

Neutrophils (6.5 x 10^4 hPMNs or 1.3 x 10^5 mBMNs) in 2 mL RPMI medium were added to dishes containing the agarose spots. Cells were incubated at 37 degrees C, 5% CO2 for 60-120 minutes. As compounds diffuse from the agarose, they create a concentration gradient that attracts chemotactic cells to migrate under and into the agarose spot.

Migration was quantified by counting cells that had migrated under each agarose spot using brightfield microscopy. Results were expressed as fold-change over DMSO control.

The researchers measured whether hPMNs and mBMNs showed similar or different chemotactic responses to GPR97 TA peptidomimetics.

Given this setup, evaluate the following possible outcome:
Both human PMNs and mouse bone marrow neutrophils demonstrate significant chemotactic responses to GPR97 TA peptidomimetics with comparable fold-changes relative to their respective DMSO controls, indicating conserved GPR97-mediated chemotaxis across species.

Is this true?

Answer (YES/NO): YES